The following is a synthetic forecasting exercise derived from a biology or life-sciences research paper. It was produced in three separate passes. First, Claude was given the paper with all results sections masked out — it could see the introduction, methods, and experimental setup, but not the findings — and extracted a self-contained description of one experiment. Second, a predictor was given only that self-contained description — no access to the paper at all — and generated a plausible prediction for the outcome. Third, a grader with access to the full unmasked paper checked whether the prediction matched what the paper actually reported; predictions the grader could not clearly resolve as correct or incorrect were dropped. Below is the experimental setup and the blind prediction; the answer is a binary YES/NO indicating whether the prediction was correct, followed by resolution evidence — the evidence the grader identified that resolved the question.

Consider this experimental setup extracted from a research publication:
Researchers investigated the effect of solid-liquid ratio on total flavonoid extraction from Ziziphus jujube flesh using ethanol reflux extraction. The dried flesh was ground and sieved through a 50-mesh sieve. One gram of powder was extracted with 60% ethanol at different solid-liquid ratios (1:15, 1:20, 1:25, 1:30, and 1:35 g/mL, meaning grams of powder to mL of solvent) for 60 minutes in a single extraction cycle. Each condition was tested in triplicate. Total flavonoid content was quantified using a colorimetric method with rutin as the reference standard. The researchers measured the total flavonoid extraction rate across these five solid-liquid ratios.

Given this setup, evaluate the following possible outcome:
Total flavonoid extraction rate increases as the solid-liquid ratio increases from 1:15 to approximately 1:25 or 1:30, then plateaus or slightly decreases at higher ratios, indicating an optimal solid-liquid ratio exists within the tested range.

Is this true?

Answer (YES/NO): YES